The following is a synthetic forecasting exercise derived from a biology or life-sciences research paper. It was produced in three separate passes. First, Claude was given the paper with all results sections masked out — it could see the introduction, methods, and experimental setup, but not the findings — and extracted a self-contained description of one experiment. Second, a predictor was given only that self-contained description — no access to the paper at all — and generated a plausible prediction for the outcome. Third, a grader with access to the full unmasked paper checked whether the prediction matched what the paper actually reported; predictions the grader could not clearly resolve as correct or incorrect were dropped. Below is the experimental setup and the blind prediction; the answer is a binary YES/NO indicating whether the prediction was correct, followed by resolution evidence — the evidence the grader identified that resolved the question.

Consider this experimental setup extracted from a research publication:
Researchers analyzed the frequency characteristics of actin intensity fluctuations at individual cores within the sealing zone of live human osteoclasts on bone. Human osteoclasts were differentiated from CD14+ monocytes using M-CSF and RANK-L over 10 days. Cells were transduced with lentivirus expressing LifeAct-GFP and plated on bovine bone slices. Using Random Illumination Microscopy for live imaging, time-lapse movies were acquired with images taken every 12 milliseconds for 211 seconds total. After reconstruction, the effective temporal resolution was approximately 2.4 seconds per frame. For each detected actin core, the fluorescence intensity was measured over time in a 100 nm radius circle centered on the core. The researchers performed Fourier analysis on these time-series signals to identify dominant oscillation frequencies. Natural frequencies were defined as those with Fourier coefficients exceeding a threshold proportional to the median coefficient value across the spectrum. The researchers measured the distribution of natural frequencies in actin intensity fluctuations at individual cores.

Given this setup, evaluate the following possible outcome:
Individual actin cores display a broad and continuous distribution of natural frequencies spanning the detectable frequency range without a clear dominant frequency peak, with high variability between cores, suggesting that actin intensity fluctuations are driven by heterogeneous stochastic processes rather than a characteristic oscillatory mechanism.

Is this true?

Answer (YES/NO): NO